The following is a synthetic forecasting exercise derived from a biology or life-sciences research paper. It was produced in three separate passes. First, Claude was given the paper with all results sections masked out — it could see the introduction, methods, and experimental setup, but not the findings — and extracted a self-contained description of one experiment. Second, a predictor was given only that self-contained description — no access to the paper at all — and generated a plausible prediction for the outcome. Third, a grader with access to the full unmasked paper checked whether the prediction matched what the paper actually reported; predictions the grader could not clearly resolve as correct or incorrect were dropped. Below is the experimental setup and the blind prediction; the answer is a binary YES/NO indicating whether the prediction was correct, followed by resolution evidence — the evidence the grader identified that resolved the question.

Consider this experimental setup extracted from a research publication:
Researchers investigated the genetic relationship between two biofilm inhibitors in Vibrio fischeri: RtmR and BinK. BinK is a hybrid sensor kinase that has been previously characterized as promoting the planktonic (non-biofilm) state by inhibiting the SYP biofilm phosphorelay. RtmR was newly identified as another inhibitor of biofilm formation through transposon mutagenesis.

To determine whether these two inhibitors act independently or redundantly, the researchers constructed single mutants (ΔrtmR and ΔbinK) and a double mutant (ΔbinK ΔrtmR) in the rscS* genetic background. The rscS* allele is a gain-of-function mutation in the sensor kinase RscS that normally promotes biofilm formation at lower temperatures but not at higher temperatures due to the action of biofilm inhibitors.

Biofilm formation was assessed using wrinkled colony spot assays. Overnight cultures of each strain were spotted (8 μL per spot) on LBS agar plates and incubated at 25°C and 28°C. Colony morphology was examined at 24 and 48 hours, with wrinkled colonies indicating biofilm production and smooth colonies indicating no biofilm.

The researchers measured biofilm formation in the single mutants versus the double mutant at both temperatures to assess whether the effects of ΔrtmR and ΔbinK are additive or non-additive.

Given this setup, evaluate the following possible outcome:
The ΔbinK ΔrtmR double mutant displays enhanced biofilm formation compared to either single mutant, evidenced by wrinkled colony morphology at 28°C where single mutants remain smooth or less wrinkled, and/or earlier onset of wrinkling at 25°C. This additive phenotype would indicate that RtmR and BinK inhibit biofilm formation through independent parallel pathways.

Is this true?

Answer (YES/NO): YES